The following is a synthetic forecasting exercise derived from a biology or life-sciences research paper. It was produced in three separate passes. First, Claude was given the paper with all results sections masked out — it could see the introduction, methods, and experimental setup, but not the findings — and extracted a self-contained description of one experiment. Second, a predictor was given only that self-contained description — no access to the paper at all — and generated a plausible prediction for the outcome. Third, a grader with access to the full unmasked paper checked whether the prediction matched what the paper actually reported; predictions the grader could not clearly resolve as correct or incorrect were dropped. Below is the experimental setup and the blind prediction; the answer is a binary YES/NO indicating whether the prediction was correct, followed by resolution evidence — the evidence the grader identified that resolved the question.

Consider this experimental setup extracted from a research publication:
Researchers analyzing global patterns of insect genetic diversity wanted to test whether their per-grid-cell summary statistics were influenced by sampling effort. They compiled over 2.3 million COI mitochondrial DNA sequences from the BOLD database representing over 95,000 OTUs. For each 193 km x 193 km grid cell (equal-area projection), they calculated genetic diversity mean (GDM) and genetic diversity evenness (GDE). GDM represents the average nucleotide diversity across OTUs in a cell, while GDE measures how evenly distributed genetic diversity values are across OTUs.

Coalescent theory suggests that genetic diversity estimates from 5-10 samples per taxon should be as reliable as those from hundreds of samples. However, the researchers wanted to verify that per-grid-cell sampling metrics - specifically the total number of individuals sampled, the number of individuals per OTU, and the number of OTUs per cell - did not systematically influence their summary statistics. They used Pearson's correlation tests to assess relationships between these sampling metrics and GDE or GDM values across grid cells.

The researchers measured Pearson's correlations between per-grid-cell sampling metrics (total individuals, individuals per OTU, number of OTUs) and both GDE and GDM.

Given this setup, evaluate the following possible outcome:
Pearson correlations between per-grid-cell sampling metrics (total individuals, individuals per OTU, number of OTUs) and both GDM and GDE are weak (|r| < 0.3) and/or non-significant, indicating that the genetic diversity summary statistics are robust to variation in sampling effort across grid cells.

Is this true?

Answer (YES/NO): YES